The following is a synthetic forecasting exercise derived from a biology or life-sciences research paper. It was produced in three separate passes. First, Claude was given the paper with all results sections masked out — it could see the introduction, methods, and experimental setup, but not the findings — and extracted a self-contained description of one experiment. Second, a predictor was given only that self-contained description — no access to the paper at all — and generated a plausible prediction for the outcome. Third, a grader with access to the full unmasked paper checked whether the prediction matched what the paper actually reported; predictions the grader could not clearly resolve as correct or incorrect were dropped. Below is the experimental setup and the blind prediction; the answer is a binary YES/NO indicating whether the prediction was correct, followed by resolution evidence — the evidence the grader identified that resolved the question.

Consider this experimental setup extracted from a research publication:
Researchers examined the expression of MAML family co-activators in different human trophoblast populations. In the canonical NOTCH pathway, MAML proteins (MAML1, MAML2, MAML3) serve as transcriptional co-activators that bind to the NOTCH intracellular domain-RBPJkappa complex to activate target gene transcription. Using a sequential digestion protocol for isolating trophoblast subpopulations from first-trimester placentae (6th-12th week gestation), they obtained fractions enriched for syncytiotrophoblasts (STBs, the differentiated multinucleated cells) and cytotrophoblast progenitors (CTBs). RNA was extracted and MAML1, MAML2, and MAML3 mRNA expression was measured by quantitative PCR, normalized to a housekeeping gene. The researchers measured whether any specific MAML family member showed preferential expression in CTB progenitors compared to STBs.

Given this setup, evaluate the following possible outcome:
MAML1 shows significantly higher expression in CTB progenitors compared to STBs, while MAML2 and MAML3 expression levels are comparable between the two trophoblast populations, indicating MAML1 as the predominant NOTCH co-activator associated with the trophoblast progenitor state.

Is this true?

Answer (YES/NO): NO